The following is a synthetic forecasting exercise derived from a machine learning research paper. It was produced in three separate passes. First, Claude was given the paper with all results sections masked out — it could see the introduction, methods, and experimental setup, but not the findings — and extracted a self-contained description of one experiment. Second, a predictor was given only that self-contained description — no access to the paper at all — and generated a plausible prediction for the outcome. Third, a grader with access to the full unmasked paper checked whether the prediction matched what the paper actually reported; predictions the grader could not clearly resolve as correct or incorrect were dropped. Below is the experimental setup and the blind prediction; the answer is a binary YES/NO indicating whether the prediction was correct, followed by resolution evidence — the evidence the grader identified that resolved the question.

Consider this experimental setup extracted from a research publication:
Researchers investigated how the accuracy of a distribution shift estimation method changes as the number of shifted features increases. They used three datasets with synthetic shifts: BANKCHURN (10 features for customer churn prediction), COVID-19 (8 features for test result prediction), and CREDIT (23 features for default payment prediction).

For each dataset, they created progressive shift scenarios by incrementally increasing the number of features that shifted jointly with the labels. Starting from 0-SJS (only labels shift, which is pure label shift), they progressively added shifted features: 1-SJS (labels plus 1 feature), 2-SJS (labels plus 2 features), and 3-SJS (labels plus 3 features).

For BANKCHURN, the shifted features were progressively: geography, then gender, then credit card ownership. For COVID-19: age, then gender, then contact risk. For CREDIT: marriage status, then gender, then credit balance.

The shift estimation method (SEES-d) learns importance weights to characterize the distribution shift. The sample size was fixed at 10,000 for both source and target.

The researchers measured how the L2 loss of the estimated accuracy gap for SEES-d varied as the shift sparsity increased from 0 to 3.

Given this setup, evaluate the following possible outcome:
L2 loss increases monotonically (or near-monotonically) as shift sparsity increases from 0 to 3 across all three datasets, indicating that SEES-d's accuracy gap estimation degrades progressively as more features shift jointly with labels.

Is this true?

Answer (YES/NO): YES